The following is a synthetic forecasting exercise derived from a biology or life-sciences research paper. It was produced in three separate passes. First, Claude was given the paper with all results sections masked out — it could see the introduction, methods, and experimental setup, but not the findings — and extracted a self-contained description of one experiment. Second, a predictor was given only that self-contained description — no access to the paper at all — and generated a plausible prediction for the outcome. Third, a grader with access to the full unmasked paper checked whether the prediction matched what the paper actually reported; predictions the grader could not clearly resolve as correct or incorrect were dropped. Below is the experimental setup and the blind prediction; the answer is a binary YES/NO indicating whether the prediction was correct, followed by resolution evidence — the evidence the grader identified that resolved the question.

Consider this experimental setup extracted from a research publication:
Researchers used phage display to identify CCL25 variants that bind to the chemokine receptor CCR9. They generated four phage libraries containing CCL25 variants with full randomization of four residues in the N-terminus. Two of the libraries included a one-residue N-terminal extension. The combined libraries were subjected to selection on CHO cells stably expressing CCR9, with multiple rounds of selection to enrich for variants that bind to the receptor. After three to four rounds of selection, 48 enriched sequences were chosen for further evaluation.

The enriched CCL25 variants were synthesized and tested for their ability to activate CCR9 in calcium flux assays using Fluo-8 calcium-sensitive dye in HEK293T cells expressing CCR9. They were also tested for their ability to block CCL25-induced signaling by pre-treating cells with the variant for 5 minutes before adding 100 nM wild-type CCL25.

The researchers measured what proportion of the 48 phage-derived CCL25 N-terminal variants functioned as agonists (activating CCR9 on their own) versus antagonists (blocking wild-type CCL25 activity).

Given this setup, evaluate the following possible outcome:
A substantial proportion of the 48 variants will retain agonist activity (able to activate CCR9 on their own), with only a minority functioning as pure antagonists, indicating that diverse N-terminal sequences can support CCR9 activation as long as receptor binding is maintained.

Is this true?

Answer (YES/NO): NO